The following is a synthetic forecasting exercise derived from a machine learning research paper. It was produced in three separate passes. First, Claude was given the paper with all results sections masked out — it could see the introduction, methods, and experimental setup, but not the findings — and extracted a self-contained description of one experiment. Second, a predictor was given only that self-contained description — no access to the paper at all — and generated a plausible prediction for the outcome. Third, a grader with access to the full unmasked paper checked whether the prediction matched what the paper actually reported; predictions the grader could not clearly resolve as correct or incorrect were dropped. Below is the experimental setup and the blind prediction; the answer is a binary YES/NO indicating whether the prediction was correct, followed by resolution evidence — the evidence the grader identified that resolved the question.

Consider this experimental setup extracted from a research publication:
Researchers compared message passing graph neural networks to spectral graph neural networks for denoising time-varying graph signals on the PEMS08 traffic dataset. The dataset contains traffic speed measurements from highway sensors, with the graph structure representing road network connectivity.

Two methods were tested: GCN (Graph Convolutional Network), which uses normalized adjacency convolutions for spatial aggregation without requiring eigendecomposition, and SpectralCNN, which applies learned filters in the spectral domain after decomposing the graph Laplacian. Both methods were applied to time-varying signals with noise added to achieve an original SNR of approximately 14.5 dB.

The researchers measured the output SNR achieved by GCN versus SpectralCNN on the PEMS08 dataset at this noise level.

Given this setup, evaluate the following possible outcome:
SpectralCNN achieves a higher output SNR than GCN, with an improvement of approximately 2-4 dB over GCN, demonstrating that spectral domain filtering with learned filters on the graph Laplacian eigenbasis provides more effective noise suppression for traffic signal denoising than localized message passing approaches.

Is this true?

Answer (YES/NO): NO